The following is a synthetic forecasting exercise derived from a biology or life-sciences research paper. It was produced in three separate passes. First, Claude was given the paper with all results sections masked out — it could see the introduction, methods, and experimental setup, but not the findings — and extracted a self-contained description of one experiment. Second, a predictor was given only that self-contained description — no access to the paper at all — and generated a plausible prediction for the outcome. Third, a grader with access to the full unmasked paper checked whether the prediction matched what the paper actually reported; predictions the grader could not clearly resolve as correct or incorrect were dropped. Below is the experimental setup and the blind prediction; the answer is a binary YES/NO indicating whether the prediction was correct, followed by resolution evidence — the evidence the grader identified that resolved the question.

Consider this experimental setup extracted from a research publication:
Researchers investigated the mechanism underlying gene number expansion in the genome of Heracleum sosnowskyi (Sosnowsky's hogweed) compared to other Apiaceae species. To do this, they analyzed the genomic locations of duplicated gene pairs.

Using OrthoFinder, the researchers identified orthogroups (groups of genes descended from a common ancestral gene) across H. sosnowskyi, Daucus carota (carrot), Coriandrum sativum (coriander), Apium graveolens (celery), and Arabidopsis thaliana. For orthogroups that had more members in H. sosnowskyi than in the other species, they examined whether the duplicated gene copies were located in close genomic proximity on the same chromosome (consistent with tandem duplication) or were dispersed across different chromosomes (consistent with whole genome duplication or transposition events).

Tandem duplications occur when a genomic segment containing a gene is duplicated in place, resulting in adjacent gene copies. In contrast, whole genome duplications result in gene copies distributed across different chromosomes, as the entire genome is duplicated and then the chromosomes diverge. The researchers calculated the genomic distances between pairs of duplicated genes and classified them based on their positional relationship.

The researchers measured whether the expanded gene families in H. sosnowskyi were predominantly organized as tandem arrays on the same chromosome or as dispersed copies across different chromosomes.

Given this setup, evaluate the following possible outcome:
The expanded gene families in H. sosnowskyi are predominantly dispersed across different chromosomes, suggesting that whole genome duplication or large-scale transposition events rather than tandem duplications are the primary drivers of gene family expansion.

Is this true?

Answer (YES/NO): NO